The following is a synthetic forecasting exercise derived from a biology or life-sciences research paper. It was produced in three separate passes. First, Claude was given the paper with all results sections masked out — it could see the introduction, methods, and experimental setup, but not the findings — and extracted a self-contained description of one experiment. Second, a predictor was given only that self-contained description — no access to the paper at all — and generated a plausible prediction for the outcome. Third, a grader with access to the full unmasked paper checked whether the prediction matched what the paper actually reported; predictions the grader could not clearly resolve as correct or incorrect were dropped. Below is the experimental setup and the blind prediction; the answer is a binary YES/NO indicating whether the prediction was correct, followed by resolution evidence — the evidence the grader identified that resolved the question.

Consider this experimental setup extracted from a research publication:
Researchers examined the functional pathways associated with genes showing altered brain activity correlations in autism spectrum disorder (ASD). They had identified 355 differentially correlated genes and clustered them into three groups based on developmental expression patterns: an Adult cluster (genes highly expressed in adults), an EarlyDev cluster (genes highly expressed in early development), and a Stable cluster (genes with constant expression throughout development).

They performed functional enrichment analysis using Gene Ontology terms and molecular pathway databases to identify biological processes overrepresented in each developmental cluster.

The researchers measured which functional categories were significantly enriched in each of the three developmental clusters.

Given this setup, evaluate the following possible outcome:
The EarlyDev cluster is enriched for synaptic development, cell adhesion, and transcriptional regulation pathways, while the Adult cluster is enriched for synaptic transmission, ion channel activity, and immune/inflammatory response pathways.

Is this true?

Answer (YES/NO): NO